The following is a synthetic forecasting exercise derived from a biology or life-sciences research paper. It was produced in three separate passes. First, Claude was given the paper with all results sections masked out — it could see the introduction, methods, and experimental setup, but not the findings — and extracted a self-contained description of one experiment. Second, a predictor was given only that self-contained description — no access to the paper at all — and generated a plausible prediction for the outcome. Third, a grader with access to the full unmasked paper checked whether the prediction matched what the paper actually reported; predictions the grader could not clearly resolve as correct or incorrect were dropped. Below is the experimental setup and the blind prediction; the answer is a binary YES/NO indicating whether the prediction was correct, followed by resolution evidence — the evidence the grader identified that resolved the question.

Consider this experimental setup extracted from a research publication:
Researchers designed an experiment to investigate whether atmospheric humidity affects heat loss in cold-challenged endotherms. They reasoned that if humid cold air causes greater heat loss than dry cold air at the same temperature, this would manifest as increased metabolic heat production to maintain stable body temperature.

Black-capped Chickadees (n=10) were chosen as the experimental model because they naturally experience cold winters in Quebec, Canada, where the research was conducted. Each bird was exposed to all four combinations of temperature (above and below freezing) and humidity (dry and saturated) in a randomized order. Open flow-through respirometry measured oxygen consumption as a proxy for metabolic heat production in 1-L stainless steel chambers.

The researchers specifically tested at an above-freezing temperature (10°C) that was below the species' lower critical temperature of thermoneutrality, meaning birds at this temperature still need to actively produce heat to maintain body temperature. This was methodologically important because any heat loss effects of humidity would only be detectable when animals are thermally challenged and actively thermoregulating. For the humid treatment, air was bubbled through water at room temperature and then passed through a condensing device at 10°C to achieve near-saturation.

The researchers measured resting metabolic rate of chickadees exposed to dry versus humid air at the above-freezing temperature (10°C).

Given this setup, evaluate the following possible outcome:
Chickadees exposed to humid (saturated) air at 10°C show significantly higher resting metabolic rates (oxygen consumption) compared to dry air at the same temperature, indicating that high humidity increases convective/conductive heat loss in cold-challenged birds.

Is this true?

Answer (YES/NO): NO